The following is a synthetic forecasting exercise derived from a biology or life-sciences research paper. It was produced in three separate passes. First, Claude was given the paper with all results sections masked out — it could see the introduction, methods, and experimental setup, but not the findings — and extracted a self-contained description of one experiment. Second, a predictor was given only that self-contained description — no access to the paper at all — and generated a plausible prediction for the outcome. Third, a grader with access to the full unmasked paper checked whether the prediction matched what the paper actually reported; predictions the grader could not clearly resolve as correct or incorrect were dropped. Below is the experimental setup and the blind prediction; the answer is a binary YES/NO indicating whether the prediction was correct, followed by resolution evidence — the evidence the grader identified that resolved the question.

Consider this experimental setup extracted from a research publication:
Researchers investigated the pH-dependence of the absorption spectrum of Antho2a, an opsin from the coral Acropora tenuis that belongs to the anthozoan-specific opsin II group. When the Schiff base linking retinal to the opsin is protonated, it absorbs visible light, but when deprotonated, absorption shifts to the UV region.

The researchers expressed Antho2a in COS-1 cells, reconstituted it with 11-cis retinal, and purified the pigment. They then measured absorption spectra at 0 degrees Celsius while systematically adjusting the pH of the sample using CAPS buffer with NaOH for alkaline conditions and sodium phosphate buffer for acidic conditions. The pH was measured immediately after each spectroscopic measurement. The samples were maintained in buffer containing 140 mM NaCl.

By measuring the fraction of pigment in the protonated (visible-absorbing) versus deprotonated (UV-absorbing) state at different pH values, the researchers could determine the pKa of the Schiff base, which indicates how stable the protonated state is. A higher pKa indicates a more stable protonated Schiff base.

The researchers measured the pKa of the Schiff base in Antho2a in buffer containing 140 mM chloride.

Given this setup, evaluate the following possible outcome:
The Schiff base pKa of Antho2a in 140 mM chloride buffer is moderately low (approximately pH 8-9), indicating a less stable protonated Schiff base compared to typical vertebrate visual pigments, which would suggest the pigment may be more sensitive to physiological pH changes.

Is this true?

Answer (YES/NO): YES